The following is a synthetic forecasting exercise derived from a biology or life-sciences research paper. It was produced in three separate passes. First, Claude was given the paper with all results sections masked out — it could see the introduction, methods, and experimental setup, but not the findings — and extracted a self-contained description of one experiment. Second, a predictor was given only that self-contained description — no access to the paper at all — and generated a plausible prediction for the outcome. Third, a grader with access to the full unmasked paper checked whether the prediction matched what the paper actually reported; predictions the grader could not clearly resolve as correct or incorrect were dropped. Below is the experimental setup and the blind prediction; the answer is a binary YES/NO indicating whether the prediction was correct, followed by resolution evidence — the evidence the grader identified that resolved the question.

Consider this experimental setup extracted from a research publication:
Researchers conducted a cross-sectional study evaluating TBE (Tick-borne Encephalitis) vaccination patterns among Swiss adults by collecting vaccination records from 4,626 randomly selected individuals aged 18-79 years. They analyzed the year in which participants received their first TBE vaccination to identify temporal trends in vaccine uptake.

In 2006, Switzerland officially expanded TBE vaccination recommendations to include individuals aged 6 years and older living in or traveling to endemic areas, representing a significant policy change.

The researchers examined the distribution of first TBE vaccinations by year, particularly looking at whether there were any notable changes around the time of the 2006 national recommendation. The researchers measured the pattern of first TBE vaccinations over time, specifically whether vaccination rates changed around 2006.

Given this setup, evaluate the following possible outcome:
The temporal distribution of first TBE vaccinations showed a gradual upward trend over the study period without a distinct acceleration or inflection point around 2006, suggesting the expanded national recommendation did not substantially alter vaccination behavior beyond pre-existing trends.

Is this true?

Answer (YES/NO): NO